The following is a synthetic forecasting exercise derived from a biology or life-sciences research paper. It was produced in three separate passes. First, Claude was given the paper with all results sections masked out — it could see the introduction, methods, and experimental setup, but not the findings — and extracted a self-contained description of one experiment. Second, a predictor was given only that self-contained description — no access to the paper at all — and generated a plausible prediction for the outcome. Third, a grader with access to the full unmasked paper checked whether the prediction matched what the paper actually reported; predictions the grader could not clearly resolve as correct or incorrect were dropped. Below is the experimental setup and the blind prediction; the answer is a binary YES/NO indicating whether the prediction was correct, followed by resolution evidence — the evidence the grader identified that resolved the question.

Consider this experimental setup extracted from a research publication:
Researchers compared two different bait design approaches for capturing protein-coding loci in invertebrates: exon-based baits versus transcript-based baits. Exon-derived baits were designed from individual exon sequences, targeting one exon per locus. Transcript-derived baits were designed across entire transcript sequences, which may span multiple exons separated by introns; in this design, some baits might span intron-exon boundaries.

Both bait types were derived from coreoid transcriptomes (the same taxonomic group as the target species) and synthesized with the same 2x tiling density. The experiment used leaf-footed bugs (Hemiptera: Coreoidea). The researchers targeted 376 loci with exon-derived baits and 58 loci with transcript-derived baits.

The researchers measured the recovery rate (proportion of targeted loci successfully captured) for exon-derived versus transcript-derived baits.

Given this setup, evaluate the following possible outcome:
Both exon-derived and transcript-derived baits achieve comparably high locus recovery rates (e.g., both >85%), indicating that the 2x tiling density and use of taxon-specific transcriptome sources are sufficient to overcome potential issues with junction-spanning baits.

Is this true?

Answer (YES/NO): NO